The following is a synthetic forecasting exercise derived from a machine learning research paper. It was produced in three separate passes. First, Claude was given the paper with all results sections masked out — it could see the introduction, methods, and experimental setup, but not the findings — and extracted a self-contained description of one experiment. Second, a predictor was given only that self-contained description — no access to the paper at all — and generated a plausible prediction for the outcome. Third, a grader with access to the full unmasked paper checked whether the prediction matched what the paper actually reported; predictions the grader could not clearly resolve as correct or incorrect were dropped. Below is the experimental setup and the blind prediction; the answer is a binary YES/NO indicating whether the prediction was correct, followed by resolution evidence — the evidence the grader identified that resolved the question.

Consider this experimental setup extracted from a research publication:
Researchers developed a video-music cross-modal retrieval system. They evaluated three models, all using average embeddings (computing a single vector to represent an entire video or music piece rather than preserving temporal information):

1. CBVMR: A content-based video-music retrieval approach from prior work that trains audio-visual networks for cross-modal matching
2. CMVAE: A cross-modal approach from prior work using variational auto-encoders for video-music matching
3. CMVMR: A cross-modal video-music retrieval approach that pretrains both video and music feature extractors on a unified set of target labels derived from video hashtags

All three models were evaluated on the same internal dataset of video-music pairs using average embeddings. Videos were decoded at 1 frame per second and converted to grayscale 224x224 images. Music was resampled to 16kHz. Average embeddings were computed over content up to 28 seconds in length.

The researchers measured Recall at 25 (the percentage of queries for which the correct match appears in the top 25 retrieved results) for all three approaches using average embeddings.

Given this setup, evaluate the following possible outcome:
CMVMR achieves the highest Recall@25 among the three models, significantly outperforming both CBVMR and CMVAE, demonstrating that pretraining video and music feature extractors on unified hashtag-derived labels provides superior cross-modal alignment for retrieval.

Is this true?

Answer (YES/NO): NO